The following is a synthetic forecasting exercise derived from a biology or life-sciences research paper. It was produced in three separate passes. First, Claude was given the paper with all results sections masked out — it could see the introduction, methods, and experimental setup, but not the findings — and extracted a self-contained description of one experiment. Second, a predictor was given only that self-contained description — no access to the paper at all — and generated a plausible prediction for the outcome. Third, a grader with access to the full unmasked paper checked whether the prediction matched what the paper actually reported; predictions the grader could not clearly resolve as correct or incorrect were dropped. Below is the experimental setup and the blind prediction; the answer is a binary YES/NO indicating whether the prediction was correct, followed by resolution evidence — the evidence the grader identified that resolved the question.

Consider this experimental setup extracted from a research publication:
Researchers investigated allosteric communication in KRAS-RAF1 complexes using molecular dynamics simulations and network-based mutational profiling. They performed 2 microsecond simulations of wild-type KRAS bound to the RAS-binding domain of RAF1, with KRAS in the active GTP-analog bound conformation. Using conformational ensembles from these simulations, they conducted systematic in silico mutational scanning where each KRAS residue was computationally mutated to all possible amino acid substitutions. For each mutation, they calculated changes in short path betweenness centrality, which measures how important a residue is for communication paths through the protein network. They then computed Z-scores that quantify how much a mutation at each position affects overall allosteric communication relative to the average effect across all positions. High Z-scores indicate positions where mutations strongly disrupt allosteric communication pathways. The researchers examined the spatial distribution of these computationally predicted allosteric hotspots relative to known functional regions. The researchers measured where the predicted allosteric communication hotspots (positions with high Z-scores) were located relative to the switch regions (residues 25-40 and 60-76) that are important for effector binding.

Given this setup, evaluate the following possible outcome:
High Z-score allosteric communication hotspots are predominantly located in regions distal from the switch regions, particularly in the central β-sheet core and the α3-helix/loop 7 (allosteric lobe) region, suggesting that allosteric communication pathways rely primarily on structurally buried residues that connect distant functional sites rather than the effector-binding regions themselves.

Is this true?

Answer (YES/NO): NO